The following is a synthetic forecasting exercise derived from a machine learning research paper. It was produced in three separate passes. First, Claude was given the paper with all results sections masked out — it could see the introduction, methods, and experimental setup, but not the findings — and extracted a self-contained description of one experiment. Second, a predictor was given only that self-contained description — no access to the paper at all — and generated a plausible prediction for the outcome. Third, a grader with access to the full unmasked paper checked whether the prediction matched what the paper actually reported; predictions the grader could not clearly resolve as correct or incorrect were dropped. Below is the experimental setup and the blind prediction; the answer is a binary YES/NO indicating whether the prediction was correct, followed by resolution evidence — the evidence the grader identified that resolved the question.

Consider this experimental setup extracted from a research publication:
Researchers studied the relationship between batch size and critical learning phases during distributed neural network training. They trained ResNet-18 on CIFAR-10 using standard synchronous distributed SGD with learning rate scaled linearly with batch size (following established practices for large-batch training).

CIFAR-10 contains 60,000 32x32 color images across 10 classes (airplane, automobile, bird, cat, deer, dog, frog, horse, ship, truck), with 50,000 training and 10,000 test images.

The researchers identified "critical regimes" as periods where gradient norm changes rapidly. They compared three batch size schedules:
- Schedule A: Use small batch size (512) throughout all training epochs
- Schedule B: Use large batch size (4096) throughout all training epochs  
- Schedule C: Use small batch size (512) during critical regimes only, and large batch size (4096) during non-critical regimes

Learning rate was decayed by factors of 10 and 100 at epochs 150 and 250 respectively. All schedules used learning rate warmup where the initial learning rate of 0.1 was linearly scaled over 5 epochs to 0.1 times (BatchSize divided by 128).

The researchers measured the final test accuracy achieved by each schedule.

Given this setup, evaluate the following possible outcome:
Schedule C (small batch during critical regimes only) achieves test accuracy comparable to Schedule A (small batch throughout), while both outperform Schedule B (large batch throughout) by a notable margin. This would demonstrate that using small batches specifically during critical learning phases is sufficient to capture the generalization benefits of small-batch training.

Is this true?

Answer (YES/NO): YES